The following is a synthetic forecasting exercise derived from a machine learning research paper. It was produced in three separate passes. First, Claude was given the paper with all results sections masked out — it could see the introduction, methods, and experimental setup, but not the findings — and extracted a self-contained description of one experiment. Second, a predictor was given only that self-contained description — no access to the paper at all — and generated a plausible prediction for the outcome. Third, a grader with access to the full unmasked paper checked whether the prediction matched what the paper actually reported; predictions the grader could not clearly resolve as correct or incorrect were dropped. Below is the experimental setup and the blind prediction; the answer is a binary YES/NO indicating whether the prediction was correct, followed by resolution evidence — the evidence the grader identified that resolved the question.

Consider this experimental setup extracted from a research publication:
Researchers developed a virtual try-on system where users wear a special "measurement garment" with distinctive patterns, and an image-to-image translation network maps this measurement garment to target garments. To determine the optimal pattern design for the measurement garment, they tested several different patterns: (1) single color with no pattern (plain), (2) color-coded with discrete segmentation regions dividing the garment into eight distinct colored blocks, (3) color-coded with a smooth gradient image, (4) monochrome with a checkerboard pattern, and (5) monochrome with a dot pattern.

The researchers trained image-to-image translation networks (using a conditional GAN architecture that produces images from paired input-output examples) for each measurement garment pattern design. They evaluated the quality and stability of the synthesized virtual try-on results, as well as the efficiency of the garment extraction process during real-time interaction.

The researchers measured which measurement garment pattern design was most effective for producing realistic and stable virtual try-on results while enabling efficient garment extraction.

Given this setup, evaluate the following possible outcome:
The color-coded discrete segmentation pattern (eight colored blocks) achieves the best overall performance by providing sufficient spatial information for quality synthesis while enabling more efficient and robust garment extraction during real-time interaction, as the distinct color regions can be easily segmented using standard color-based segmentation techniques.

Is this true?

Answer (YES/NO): YES